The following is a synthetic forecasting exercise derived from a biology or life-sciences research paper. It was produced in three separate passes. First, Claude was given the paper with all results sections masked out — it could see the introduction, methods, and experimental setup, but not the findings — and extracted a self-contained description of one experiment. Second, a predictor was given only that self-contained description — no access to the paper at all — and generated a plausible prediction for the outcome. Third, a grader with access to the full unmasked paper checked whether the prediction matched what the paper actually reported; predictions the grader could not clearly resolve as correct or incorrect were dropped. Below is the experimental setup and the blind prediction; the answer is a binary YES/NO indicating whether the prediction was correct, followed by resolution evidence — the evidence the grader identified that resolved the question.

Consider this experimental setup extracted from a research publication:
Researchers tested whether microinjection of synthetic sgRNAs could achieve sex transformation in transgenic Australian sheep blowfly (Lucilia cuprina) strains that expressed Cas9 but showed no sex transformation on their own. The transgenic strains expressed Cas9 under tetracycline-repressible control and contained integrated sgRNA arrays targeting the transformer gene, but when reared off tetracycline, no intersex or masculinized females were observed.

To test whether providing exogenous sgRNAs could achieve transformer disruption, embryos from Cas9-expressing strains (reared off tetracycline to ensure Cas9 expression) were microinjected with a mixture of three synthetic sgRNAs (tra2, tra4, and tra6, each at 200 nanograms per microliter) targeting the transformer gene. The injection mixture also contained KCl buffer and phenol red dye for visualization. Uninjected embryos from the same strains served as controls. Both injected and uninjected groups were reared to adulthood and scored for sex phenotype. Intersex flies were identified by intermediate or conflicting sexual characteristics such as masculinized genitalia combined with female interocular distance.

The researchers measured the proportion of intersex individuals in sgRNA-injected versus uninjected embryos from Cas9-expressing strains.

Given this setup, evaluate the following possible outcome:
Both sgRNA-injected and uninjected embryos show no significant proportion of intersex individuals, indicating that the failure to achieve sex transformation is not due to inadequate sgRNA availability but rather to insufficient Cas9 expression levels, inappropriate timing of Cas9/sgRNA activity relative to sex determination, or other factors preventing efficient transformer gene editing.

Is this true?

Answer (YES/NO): NO